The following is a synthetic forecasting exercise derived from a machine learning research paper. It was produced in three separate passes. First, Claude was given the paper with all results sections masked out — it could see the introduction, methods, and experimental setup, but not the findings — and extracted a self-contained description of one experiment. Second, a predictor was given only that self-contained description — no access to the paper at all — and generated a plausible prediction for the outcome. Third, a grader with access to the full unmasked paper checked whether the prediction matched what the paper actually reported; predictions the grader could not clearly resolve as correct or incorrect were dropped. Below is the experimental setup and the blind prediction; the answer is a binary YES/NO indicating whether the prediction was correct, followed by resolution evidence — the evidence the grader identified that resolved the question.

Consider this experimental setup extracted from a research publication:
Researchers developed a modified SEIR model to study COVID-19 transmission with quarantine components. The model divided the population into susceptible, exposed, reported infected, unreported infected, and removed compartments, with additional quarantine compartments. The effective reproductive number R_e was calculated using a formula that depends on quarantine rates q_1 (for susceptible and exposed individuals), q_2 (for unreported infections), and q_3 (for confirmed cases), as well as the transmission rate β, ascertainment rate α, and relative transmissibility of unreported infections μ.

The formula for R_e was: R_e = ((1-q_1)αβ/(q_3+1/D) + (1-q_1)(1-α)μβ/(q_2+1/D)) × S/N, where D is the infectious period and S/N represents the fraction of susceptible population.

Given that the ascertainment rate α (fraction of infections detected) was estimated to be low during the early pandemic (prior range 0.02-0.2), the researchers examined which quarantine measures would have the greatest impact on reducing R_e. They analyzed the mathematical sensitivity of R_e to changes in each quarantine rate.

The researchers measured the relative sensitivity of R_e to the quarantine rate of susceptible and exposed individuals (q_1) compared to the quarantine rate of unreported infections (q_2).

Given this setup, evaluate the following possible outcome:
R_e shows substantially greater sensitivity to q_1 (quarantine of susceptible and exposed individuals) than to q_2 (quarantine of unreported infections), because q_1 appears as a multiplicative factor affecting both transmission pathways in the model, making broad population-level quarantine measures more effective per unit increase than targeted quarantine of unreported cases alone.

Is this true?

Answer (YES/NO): YES